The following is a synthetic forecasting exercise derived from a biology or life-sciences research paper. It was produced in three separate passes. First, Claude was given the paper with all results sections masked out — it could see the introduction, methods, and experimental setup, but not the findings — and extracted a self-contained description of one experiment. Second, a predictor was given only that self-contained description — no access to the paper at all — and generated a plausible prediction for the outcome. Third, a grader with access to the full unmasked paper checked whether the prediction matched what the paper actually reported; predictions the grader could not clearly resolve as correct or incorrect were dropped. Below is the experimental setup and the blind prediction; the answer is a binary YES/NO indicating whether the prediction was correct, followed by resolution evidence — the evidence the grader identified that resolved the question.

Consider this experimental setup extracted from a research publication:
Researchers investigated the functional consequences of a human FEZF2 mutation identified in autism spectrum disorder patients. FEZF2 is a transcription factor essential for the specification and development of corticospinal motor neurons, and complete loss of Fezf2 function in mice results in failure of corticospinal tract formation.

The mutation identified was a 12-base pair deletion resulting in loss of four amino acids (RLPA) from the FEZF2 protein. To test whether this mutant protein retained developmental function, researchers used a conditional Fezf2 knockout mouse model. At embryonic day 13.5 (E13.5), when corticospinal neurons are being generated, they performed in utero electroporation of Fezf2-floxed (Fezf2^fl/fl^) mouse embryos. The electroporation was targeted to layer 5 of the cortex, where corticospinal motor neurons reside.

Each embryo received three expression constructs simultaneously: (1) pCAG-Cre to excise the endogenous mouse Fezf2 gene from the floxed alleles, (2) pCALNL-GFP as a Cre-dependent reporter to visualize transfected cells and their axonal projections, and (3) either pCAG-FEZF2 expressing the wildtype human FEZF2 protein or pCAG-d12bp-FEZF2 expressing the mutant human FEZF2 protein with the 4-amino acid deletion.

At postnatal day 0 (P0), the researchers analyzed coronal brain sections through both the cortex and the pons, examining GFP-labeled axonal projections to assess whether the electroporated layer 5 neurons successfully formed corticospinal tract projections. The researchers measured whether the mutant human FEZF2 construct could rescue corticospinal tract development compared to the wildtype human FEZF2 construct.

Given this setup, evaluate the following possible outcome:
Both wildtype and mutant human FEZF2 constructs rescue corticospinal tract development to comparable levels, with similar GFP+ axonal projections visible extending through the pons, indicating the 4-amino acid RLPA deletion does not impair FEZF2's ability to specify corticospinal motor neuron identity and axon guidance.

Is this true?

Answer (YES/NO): YES